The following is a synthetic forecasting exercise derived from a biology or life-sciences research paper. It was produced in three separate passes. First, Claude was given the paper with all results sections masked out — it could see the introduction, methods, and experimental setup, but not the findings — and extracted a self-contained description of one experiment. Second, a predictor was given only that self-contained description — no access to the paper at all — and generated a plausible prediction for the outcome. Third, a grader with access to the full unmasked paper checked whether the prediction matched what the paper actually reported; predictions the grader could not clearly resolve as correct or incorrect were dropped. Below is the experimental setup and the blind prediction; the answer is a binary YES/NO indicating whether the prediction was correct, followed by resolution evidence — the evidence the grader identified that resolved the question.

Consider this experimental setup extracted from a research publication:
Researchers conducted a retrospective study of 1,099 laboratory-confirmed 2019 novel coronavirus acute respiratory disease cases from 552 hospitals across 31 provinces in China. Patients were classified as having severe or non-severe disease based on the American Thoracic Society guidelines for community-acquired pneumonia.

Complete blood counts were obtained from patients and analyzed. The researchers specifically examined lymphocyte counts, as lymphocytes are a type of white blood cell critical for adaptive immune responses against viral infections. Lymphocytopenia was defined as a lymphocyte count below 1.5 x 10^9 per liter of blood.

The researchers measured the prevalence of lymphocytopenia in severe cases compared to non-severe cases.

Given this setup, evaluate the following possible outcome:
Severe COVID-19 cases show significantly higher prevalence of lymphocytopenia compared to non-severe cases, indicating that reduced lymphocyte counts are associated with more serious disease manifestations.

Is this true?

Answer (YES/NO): YES